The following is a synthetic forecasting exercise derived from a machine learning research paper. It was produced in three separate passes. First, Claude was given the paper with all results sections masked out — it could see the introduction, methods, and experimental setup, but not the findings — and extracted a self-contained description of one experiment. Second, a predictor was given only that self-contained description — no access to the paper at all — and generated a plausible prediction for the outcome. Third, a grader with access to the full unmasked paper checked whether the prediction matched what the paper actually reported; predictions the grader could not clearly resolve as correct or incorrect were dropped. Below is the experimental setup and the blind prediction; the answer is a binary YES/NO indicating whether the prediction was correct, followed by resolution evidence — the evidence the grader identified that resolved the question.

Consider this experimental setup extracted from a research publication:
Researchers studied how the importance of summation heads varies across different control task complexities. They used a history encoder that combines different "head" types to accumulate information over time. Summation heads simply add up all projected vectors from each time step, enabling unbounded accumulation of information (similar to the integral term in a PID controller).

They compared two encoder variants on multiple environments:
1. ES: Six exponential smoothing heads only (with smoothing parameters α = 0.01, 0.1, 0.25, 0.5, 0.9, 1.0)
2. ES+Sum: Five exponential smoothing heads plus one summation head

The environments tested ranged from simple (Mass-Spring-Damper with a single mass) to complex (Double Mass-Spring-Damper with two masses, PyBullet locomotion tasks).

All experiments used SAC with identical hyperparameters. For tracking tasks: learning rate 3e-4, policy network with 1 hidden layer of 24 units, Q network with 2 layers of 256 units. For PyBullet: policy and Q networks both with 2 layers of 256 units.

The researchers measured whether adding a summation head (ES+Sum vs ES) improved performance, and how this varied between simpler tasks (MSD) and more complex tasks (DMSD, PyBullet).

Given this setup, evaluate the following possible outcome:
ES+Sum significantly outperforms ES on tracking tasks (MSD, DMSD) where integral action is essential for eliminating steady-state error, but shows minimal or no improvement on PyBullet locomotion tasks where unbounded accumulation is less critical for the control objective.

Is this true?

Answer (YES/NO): NO